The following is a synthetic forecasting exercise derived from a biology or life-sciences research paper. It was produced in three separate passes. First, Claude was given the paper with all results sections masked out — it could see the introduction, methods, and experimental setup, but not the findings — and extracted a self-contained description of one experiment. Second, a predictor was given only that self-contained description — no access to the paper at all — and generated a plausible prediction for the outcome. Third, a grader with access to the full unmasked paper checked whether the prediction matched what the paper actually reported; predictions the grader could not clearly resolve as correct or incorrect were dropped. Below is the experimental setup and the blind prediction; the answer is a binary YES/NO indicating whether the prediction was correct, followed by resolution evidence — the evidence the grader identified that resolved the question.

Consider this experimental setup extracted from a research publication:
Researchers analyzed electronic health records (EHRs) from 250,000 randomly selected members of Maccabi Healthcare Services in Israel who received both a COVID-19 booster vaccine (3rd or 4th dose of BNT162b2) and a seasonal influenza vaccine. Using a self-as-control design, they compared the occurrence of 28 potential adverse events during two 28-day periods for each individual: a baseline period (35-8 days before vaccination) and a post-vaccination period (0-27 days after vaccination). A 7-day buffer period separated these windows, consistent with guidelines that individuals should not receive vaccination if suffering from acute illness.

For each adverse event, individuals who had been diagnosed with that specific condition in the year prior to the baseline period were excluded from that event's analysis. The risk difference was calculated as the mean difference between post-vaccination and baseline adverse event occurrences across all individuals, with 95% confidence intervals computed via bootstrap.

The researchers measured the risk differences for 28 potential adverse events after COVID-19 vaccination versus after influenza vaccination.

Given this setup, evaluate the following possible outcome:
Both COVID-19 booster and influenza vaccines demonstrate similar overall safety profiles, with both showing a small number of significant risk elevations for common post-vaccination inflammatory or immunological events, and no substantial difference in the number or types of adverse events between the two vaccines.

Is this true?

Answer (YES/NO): NO